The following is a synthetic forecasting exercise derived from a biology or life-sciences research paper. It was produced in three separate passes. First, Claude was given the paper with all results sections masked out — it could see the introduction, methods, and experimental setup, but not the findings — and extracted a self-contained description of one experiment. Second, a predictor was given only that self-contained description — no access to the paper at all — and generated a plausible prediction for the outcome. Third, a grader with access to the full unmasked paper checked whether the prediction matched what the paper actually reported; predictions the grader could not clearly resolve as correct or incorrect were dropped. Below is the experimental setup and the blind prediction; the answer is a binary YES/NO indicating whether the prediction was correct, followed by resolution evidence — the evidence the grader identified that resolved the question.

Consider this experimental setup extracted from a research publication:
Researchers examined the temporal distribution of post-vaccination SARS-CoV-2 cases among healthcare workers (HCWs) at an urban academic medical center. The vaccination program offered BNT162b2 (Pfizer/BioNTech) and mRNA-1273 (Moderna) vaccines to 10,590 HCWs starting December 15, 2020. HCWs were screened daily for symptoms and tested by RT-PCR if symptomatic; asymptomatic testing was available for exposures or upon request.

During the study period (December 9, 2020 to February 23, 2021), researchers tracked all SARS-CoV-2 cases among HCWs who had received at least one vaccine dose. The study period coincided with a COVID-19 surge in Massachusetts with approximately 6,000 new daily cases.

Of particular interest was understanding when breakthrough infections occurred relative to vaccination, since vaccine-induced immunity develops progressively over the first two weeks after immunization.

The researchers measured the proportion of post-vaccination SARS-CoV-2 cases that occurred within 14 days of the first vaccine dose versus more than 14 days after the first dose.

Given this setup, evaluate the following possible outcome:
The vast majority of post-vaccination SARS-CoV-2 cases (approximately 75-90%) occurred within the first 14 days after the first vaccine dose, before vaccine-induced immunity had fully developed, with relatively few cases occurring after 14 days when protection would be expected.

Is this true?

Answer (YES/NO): NO